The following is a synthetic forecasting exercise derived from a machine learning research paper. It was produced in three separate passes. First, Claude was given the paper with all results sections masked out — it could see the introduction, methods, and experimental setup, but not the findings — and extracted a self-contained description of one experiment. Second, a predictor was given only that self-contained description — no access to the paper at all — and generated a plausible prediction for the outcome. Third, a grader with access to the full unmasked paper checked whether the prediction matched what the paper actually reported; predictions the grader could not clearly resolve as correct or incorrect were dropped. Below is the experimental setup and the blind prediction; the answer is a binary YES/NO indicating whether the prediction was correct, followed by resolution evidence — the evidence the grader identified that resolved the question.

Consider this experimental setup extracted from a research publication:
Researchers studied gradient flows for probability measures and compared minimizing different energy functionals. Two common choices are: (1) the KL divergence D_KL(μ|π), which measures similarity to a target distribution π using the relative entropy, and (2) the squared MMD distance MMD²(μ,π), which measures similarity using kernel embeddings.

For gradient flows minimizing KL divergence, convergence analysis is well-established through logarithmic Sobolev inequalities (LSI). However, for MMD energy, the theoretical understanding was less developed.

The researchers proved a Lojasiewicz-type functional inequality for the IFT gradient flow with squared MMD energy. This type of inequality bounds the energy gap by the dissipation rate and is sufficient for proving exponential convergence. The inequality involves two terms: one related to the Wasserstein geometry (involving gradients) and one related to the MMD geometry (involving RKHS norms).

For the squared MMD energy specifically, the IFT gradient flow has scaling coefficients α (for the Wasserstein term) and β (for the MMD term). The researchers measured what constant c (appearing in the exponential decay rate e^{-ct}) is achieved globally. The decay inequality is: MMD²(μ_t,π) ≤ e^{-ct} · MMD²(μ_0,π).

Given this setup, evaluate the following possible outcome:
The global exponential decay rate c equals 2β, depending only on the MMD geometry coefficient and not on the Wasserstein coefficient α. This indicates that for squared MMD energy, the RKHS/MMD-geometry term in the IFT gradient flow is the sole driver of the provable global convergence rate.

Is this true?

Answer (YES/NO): YES